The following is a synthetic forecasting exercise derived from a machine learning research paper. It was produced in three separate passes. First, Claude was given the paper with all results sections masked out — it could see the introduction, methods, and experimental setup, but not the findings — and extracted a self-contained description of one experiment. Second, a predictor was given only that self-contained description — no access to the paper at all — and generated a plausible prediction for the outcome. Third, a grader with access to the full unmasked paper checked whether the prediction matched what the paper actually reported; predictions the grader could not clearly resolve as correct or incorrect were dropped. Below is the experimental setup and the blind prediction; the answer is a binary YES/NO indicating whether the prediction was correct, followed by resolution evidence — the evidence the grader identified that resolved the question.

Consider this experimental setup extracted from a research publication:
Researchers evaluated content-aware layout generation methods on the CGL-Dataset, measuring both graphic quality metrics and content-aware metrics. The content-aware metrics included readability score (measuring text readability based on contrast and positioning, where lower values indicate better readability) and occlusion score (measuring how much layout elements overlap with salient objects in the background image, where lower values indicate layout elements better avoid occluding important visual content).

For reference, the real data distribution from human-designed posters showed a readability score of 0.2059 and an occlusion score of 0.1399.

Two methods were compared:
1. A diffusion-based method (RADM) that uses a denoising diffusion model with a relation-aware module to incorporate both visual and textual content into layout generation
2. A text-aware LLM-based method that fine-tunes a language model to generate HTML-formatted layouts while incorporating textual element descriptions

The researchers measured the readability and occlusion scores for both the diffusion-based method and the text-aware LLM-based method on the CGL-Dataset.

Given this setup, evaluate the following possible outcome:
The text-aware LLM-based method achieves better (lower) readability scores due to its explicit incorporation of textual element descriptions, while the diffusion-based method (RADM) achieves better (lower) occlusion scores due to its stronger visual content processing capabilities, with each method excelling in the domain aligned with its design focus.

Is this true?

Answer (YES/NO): NO